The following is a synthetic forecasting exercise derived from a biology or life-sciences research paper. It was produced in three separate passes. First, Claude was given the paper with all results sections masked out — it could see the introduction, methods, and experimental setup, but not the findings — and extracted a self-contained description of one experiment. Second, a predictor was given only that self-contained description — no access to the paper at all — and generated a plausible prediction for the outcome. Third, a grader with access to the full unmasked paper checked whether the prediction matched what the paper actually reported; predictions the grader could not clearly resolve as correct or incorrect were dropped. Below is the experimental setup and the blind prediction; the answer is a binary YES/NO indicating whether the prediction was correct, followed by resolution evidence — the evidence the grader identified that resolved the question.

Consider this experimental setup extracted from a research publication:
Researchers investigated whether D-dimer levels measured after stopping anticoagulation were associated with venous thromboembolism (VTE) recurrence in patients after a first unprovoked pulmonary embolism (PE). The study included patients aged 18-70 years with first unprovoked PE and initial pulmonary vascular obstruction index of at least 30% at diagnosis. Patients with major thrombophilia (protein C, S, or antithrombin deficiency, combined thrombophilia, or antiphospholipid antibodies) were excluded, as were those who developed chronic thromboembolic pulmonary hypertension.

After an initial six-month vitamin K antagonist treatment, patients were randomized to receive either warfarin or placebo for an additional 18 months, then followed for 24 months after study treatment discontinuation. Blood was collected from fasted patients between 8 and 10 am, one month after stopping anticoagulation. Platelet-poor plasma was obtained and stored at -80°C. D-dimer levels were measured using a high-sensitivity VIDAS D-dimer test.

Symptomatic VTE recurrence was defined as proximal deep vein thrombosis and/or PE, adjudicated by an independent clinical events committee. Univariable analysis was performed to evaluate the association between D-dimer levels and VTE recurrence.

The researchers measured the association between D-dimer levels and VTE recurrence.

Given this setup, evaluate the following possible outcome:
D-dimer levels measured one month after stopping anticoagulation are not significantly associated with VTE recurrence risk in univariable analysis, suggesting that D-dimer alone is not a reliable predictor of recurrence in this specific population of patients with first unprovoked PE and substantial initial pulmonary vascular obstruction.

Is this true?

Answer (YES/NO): YES